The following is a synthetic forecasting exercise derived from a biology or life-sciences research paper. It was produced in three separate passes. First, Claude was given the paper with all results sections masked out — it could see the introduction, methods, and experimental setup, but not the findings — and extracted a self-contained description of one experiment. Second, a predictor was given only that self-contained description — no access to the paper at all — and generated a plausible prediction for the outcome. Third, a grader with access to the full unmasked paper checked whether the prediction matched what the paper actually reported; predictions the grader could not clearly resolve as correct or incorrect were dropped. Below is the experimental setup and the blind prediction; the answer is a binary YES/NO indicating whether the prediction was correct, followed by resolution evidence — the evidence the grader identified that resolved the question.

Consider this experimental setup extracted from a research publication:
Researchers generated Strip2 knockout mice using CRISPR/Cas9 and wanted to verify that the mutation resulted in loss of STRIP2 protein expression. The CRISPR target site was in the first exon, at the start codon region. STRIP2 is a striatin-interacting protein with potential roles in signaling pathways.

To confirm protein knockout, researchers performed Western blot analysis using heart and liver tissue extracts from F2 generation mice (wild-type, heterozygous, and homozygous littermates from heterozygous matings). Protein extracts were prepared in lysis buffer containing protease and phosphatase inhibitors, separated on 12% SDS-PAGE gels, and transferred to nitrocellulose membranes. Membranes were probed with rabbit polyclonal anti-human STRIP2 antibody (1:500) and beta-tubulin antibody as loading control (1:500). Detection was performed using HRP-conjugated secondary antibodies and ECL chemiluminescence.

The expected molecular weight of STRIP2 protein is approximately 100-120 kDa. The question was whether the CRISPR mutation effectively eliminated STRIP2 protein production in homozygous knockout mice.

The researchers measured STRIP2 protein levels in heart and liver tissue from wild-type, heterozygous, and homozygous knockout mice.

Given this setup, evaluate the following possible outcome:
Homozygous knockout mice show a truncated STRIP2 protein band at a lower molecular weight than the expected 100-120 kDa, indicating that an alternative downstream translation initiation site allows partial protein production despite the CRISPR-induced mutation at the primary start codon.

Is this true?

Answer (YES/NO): NO